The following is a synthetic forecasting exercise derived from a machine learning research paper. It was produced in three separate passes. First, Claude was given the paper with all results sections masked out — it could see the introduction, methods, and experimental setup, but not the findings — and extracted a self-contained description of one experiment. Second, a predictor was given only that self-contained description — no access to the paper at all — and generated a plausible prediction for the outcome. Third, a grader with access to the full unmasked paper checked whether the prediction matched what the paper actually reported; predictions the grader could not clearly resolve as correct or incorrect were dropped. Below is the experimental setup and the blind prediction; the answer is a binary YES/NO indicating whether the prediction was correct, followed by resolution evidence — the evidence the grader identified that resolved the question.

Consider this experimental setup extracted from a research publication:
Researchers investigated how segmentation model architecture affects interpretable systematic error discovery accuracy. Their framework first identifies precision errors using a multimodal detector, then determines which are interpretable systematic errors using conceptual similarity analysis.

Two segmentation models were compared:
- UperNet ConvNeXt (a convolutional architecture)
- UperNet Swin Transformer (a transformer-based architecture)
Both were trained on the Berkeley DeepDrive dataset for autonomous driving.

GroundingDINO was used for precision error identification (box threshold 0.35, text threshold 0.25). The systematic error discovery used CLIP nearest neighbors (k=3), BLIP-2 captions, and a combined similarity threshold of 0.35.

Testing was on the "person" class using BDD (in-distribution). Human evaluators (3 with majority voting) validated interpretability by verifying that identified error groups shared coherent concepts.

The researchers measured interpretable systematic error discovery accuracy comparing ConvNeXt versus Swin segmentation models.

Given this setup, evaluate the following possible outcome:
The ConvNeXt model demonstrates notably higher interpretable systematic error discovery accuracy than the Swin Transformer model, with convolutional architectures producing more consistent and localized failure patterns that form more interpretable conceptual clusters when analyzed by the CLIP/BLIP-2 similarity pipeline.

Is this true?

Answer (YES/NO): NO